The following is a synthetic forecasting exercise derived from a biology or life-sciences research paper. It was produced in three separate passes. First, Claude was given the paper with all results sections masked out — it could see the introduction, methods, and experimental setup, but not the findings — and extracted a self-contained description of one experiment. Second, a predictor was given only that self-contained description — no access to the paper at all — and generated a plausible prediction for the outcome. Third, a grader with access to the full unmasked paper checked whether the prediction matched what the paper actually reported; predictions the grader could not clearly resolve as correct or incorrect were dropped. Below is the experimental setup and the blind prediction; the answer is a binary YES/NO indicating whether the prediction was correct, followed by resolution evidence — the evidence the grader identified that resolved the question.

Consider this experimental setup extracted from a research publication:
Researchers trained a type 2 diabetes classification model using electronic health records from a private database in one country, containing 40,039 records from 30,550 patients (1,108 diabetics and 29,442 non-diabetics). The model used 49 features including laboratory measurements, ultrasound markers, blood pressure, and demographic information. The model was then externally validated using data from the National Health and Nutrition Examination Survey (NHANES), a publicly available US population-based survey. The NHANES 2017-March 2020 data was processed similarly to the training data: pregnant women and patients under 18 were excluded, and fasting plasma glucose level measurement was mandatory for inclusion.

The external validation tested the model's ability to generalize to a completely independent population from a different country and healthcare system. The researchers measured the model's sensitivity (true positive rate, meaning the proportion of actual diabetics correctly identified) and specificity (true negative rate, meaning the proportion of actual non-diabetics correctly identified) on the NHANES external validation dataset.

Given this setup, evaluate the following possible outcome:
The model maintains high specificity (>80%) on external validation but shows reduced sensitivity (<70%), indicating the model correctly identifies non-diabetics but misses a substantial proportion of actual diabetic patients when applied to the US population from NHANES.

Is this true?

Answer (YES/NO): NO